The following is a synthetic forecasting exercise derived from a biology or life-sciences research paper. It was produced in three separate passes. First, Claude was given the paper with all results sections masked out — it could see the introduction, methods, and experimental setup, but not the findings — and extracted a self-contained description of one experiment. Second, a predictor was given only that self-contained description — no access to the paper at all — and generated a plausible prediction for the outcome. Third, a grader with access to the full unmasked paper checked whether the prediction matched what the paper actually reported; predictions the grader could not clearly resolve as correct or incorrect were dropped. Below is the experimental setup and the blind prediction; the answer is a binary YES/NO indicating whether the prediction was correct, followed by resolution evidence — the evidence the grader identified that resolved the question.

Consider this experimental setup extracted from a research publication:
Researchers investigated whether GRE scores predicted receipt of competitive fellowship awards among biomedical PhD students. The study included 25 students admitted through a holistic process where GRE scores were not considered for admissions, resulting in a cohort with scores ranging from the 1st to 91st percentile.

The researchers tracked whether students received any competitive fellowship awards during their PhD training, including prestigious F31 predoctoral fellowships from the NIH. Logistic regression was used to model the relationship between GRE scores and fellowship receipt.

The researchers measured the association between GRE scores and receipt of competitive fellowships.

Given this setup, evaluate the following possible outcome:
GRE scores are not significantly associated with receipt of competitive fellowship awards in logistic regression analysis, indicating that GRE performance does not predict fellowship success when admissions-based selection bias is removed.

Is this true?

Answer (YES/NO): YES